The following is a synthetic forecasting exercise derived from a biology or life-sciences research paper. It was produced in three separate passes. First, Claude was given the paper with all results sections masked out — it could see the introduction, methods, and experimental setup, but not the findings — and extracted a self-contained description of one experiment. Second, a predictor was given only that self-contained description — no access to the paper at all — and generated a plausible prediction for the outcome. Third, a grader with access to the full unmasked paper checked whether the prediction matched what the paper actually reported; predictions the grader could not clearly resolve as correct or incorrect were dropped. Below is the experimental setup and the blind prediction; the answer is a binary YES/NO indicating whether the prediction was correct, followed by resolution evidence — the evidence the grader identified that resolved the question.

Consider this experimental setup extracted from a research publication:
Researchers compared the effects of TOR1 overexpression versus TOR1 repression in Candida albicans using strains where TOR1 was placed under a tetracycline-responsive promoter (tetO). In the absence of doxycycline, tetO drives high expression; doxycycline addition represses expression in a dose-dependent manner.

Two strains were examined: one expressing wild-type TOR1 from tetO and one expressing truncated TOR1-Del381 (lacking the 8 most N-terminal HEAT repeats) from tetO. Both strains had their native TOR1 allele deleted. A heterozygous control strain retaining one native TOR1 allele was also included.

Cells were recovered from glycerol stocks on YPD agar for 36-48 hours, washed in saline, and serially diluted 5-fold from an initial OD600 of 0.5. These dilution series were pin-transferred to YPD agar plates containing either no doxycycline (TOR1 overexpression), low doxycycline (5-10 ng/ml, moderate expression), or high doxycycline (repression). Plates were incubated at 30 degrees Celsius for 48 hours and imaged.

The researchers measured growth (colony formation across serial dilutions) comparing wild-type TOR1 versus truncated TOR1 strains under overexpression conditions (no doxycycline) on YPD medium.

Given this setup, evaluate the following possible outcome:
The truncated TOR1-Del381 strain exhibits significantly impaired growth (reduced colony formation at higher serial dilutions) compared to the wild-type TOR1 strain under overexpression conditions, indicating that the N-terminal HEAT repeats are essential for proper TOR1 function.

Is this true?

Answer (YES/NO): NO